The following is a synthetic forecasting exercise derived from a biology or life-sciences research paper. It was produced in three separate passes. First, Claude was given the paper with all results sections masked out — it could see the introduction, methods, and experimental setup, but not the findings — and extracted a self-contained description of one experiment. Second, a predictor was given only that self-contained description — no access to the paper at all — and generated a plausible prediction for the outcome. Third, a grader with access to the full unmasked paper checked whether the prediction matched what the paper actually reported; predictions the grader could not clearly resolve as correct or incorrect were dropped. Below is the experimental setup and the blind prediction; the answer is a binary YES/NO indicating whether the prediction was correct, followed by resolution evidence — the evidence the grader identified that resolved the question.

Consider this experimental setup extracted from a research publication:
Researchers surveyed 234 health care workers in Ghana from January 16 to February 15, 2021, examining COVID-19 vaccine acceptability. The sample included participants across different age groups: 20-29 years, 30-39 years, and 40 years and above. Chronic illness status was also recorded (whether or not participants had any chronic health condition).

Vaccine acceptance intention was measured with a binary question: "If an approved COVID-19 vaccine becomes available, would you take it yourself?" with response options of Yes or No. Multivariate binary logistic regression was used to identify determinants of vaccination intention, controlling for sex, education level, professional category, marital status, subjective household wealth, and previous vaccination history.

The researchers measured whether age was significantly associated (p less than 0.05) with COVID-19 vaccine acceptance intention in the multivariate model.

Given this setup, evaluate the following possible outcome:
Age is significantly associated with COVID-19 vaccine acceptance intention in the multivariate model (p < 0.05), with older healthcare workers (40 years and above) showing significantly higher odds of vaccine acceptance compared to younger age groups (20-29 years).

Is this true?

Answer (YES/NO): NO